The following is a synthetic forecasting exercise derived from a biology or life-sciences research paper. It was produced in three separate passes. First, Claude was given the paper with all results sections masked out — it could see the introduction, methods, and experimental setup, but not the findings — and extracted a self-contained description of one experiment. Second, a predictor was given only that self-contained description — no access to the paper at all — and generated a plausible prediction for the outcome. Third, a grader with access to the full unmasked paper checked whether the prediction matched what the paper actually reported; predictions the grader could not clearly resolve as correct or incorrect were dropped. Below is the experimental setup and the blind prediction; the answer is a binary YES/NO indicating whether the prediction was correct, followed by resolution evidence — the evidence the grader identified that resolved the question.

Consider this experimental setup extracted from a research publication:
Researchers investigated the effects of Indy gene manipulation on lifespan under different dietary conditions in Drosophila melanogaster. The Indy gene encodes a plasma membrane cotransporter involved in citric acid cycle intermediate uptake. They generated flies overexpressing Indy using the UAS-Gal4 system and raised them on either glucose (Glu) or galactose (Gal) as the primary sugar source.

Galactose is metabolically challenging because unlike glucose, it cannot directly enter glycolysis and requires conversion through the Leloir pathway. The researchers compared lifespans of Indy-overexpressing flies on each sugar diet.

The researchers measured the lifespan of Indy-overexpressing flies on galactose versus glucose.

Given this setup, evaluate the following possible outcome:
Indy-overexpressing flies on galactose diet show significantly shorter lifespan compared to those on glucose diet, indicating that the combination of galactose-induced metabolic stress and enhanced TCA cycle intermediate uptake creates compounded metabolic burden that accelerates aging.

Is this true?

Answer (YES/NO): NO